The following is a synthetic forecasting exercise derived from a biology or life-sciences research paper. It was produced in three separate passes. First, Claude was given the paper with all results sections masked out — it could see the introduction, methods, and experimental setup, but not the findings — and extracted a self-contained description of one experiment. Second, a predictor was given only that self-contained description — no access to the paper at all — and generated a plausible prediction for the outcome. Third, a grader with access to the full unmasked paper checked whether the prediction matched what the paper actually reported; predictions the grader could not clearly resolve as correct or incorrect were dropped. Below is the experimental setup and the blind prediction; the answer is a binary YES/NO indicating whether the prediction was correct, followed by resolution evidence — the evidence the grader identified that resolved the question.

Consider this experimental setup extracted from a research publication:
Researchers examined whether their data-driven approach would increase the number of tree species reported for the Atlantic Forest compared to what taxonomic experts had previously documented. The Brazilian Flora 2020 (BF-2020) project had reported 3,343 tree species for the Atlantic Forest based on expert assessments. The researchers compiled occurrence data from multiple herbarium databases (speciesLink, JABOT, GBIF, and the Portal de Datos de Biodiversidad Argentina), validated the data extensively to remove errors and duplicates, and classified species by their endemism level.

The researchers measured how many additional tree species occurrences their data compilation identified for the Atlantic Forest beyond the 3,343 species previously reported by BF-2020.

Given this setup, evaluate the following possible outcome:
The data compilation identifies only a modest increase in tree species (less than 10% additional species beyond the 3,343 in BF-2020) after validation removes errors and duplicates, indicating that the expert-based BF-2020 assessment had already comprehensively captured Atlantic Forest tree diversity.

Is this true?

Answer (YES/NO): NO